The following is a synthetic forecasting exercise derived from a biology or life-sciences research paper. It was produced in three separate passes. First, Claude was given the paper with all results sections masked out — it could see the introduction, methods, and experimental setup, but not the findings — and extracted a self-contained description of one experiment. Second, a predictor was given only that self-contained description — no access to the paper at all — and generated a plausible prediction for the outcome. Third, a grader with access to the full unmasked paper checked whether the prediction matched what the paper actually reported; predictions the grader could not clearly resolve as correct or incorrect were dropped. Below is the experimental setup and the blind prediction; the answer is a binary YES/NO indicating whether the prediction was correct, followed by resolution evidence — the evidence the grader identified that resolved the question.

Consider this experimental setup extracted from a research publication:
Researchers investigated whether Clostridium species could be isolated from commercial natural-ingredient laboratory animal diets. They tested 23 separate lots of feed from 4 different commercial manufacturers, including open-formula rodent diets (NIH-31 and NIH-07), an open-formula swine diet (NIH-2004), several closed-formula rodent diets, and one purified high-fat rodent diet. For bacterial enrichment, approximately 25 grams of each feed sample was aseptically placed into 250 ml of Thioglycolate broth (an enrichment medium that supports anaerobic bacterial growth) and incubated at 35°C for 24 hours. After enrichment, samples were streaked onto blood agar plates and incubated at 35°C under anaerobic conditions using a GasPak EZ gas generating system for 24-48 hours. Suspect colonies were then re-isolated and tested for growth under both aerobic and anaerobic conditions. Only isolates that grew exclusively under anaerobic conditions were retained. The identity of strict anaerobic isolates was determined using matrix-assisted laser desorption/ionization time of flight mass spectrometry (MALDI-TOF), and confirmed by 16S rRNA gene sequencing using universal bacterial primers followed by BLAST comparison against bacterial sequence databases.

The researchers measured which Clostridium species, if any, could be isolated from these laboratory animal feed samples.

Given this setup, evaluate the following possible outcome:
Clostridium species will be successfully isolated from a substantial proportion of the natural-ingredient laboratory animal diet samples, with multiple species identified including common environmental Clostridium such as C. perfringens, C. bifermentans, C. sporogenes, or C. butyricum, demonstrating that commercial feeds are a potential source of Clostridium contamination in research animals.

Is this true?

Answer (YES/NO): YES